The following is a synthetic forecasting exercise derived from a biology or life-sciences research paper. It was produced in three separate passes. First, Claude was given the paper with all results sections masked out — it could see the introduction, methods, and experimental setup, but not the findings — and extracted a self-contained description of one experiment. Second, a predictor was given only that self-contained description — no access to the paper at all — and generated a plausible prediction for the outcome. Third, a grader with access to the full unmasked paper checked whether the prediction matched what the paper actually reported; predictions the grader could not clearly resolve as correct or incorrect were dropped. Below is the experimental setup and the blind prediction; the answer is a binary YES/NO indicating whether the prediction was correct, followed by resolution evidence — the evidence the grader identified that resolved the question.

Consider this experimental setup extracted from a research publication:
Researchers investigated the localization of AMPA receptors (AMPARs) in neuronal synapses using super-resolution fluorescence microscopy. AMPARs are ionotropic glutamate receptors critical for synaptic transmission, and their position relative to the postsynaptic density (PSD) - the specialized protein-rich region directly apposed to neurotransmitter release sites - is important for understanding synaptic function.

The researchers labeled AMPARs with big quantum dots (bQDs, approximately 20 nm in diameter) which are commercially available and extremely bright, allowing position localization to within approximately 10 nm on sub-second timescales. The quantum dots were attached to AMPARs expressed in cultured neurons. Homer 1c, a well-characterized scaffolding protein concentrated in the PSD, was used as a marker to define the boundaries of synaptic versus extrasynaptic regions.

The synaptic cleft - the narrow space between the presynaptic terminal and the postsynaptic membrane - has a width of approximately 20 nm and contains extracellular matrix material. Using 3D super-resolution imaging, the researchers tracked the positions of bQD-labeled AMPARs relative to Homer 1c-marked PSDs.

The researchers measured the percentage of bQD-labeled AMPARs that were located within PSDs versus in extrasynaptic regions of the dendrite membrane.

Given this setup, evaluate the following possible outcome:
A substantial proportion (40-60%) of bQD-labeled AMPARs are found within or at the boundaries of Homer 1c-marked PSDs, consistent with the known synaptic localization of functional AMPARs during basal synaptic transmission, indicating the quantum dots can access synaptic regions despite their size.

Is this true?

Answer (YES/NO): NO